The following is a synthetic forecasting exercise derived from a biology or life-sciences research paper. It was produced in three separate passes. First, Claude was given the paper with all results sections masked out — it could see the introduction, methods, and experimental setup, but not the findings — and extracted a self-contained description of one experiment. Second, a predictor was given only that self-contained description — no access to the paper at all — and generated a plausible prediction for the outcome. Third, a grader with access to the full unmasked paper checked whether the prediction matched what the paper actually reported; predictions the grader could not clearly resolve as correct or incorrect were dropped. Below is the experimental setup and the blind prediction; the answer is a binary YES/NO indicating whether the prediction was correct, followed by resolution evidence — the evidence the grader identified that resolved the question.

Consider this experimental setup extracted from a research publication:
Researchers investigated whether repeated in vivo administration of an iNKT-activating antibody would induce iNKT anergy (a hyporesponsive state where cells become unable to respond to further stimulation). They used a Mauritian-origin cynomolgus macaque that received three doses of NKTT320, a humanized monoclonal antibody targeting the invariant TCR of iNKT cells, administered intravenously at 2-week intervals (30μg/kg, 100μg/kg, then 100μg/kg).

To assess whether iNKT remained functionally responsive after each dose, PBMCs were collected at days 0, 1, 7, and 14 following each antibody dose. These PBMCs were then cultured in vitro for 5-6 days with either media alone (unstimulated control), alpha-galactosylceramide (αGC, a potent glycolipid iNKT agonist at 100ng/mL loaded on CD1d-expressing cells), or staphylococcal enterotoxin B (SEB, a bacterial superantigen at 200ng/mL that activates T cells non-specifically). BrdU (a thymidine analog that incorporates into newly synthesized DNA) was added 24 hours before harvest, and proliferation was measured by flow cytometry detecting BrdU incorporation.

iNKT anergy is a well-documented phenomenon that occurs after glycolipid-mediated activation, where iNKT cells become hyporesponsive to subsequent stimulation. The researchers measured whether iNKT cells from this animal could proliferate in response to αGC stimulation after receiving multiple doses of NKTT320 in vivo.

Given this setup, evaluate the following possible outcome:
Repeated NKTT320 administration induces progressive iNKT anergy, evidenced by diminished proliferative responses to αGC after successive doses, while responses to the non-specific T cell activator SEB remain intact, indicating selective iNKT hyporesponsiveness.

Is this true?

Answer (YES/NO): NO